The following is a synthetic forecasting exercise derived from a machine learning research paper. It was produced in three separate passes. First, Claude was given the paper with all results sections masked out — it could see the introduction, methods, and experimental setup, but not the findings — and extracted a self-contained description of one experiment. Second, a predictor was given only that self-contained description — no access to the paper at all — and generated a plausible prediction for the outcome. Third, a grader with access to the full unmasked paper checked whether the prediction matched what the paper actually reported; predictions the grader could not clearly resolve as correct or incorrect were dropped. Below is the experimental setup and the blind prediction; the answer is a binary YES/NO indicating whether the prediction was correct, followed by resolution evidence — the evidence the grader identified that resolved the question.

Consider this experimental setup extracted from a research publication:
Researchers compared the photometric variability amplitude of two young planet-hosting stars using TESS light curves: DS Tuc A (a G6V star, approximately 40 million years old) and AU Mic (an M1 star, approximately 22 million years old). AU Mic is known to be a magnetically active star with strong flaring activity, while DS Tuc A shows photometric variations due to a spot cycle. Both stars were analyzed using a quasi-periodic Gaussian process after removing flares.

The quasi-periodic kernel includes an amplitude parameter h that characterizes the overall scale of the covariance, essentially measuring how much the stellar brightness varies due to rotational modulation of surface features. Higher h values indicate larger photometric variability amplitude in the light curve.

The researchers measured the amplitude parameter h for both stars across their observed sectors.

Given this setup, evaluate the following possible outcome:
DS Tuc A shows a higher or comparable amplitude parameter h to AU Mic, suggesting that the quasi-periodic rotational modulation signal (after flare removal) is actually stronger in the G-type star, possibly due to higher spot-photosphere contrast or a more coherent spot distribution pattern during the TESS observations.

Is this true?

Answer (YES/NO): YES